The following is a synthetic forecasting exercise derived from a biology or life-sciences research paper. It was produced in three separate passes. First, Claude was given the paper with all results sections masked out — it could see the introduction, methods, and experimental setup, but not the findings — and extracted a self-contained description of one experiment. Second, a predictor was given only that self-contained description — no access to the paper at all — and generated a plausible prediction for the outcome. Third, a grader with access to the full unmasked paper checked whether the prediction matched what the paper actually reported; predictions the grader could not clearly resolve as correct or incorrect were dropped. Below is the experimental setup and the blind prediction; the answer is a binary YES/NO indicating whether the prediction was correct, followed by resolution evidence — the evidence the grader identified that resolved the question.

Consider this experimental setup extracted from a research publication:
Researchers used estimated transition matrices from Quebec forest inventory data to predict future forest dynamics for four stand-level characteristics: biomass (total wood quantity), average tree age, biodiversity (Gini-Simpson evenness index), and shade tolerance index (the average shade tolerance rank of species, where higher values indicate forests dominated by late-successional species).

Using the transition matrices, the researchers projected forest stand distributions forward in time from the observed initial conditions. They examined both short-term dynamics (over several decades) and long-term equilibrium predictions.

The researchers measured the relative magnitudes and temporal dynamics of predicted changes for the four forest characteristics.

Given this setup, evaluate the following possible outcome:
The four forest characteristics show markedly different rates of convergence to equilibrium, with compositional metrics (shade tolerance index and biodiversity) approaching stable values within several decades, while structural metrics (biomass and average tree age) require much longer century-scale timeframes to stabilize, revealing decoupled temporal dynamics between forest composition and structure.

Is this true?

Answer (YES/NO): NO